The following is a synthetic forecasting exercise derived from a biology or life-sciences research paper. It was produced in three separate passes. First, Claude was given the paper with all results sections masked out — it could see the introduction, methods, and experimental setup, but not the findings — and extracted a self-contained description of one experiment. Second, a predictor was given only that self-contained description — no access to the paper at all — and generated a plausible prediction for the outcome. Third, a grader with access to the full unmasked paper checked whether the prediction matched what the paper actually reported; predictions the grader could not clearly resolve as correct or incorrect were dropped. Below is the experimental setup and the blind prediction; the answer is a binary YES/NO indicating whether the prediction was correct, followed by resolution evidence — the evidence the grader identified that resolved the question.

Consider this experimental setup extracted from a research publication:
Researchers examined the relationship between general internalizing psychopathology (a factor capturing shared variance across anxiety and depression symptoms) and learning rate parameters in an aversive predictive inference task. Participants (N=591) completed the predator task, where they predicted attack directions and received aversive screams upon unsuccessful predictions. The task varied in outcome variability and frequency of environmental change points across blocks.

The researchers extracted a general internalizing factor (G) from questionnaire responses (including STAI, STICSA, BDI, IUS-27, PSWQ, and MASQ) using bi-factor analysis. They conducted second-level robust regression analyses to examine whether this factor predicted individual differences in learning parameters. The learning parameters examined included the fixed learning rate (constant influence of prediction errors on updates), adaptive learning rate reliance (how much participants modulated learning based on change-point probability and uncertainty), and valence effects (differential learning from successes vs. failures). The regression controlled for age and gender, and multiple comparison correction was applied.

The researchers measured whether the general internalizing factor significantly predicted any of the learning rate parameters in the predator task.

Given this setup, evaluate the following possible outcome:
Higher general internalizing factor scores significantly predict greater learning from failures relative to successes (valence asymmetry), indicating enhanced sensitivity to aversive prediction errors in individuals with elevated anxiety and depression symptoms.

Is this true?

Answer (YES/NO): NO